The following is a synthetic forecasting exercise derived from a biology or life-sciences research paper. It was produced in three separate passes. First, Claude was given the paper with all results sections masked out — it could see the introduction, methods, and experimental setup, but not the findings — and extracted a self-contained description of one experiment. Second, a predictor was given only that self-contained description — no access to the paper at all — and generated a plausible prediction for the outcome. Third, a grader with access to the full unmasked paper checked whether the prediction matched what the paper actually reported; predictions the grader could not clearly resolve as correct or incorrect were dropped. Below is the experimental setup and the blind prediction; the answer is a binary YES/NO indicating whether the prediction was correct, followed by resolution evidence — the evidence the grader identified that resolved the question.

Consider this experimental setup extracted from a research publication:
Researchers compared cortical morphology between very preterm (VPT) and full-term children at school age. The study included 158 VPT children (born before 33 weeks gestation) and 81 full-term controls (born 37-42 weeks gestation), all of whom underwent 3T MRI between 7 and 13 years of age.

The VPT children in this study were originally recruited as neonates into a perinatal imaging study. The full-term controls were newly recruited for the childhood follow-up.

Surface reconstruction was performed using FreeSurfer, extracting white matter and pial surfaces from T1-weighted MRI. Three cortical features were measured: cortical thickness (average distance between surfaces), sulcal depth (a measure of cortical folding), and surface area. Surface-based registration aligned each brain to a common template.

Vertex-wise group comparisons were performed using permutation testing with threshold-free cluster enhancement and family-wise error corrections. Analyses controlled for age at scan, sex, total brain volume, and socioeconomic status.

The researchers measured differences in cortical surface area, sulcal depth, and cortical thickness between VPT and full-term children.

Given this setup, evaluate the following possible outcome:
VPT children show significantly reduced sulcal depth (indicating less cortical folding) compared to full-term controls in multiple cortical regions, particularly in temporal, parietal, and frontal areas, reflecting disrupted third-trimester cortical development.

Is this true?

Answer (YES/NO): NO